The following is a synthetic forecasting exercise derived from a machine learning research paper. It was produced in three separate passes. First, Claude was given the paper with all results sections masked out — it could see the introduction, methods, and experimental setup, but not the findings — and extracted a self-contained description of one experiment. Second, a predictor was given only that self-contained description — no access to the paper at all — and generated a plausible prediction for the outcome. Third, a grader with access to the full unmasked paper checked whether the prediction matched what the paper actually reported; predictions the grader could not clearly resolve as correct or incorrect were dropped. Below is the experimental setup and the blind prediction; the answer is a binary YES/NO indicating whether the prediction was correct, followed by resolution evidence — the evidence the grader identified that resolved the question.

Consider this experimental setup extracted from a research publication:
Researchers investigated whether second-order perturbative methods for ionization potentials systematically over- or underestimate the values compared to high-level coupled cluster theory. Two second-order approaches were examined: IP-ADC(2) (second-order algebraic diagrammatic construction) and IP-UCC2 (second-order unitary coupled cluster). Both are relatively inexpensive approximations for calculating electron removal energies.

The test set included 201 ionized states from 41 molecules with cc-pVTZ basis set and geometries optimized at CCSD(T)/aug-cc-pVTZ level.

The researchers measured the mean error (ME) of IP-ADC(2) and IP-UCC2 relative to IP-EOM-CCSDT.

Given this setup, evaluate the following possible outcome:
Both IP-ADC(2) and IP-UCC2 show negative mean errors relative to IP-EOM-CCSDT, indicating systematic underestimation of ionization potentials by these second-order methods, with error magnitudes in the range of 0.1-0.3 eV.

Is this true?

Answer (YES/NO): NO